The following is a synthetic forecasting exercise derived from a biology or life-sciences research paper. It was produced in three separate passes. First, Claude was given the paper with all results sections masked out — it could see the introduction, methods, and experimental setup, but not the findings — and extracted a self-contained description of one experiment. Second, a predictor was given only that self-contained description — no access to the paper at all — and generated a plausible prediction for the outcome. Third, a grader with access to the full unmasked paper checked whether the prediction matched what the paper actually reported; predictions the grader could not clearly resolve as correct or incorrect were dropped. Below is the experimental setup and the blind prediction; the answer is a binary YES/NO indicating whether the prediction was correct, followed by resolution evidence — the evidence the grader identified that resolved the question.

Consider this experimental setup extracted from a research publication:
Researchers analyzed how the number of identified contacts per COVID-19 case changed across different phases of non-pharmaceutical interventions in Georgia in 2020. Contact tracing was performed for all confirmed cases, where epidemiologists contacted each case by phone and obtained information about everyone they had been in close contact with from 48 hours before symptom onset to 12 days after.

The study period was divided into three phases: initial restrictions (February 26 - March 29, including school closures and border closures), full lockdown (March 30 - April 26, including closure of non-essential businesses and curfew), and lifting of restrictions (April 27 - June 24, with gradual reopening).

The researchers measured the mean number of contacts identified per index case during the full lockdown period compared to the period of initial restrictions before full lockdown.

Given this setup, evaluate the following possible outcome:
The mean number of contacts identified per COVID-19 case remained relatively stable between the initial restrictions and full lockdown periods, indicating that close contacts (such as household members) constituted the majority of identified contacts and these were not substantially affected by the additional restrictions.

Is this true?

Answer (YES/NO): NO